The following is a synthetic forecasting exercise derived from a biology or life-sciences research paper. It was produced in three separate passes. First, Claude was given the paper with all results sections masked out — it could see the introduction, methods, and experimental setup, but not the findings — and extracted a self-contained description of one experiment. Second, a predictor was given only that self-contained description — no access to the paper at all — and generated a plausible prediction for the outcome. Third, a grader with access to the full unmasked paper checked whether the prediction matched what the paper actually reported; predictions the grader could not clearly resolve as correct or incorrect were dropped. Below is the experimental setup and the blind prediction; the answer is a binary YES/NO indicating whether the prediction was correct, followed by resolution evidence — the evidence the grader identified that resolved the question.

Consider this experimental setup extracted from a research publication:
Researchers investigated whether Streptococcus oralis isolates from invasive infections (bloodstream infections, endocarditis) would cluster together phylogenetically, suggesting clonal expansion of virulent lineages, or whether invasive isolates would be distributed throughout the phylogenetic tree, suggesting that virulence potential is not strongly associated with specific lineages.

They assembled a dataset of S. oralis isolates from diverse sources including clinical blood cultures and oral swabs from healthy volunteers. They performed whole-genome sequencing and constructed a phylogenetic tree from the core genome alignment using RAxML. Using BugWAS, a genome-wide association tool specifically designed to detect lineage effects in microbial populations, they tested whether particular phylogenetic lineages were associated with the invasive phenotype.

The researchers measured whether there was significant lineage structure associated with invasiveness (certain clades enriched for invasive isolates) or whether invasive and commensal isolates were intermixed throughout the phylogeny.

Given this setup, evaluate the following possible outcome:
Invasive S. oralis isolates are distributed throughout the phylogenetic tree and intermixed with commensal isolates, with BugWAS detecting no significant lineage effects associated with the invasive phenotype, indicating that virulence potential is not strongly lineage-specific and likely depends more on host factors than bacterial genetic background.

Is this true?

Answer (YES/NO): NO